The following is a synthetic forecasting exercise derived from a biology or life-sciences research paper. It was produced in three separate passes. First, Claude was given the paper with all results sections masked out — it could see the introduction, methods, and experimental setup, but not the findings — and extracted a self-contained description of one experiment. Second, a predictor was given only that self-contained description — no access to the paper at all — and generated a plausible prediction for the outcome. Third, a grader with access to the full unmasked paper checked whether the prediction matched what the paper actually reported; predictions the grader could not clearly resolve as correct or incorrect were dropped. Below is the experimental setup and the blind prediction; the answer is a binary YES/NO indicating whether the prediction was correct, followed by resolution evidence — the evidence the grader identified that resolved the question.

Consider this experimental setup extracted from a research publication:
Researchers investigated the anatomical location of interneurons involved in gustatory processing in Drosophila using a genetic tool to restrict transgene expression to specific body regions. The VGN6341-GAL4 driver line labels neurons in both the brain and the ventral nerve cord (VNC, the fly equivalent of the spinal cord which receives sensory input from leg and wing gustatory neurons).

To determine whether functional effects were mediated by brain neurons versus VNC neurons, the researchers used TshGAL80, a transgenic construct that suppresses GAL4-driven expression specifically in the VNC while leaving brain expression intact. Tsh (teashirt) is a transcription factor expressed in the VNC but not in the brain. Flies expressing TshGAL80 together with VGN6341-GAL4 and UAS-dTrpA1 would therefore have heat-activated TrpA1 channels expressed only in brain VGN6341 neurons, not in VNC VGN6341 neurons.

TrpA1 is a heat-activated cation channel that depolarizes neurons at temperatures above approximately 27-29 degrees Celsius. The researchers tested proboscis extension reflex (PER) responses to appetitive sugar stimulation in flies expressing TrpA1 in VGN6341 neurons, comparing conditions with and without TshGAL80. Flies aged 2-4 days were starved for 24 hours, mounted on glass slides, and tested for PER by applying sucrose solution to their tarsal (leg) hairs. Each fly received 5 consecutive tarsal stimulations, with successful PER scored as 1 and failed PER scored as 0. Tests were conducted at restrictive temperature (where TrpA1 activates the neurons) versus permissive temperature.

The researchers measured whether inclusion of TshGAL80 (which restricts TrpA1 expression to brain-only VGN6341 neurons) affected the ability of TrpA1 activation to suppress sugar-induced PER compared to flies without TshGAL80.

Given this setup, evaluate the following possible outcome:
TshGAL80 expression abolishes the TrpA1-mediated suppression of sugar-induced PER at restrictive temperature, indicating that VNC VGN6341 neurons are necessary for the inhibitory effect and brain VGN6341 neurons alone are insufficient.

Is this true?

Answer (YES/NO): NO